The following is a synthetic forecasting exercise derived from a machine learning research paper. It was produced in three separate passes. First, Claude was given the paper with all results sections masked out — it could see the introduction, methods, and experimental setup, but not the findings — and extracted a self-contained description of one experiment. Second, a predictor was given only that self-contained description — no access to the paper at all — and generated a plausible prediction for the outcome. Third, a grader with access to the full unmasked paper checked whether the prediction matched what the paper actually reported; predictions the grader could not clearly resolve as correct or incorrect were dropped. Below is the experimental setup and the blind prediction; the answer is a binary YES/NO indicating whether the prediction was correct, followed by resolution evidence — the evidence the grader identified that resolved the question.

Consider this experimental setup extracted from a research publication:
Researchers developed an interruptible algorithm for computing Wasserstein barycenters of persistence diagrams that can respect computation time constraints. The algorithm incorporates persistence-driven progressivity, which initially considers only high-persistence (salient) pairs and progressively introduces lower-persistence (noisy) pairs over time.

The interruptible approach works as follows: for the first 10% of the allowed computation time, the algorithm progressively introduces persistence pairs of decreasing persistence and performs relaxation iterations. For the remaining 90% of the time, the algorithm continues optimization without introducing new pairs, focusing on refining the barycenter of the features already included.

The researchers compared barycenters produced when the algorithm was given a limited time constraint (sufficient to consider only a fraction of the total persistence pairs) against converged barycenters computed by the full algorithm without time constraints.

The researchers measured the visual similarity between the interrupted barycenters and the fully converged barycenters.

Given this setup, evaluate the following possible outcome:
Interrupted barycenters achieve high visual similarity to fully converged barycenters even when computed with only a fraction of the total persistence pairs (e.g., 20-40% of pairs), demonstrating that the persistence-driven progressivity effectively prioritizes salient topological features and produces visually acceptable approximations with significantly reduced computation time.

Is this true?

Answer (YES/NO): YES